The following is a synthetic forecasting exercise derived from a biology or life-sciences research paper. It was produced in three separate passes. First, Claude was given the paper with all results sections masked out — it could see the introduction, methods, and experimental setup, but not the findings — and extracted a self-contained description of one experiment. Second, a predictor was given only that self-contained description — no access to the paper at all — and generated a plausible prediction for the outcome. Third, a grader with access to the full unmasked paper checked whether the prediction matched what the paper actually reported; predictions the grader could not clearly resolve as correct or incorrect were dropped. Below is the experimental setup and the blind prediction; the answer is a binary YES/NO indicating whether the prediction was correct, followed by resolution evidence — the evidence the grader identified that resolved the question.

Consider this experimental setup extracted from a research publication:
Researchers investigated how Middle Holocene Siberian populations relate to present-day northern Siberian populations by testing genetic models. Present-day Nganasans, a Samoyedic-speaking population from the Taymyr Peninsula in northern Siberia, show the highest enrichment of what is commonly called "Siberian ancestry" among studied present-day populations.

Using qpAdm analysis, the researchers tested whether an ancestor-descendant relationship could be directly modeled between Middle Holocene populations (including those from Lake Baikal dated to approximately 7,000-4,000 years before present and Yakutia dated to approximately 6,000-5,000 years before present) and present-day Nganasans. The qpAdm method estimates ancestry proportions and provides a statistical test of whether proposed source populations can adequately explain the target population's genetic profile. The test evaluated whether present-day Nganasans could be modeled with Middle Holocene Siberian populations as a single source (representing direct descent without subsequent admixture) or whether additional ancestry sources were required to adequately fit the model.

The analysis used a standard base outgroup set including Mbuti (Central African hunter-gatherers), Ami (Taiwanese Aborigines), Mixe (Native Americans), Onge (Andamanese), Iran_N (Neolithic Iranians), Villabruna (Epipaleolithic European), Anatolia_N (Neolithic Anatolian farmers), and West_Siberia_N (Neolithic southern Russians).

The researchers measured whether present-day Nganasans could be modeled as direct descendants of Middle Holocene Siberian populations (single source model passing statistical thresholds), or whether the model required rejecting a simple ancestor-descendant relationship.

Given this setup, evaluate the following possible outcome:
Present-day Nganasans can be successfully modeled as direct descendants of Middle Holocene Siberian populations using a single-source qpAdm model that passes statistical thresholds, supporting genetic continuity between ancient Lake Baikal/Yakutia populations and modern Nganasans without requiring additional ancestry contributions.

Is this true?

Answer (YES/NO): NO